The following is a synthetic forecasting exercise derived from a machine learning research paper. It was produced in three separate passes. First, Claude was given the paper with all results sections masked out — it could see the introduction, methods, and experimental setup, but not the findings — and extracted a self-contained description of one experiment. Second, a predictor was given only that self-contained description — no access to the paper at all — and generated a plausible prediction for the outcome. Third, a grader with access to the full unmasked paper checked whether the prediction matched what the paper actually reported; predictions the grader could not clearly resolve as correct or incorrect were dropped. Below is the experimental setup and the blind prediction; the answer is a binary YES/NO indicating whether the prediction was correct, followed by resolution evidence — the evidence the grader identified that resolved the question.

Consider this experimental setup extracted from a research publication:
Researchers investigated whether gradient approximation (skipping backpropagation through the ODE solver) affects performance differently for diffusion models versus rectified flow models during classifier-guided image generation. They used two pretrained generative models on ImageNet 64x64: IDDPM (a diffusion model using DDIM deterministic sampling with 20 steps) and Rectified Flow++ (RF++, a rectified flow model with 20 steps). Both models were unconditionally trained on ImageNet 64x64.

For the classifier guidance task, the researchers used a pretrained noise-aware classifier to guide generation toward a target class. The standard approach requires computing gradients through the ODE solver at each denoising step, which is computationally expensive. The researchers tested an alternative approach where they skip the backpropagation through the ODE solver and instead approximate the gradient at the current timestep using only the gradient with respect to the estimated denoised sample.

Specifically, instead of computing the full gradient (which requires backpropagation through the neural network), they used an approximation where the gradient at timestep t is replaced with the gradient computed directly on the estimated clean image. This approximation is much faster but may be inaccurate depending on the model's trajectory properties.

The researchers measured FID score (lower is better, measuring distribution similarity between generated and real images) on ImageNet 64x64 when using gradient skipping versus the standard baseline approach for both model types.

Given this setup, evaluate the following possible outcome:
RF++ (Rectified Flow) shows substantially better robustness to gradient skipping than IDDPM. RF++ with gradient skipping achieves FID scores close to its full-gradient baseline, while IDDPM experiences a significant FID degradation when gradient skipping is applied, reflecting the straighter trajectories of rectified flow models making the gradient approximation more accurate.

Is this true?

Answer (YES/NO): YES